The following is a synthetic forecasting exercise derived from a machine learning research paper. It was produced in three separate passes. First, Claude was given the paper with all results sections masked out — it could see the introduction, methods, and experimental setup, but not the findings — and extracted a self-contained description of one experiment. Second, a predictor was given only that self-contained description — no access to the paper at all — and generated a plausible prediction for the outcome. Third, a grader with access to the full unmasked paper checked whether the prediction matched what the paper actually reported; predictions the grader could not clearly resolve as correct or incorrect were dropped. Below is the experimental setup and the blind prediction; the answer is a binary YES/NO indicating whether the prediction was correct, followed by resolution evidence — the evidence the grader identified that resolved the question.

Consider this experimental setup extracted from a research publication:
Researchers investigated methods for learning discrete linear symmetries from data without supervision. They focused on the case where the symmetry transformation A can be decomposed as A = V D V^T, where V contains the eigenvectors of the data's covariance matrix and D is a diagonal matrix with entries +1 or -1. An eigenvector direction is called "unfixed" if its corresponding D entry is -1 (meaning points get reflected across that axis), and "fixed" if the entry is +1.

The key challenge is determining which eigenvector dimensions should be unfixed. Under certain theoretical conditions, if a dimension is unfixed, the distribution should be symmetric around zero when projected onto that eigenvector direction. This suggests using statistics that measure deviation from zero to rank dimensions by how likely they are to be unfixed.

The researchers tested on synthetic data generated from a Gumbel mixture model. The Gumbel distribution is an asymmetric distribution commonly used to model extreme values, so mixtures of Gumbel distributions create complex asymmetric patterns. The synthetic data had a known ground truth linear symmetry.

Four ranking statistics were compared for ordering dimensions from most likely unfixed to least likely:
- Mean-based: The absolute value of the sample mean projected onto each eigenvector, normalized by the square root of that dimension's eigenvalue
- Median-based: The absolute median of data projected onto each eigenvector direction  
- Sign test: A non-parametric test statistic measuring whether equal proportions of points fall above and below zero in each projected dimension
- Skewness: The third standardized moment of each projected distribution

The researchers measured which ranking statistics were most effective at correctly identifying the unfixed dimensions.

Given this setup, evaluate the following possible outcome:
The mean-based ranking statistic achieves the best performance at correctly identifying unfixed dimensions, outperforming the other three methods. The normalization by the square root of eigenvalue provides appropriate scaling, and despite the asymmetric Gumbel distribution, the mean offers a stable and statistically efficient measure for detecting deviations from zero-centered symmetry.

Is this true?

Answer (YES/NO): NO